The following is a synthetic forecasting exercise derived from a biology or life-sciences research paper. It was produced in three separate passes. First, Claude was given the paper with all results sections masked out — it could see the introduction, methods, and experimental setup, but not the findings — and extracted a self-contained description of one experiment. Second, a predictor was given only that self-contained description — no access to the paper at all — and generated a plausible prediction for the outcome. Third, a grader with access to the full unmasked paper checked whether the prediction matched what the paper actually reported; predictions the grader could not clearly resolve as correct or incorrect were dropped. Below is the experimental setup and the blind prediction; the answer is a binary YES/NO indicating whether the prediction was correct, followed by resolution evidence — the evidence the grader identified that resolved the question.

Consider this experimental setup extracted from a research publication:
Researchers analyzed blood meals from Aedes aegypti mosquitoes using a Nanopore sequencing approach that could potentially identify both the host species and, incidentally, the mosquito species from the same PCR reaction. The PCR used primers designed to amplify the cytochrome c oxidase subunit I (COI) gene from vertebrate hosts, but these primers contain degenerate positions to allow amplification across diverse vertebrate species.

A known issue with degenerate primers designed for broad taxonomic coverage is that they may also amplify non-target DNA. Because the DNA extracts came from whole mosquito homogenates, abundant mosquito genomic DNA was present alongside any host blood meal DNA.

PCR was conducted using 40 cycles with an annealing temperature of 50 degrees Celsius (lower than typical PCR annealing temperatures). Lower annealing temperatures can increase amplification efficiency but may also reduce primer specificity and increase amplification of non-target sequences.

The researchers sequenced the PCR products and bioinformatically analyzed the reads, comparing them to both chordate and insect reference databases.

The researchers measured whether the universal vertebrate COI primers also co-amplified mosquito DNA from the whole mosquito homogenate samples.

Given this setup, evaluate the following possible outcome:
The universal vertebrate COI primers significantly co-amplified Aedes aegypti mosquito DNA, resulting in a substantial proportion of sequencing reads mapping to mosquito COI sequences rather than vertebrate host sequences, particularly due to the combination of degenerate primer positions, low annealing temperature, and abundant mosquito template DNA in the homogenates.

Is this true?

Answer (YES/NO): YES